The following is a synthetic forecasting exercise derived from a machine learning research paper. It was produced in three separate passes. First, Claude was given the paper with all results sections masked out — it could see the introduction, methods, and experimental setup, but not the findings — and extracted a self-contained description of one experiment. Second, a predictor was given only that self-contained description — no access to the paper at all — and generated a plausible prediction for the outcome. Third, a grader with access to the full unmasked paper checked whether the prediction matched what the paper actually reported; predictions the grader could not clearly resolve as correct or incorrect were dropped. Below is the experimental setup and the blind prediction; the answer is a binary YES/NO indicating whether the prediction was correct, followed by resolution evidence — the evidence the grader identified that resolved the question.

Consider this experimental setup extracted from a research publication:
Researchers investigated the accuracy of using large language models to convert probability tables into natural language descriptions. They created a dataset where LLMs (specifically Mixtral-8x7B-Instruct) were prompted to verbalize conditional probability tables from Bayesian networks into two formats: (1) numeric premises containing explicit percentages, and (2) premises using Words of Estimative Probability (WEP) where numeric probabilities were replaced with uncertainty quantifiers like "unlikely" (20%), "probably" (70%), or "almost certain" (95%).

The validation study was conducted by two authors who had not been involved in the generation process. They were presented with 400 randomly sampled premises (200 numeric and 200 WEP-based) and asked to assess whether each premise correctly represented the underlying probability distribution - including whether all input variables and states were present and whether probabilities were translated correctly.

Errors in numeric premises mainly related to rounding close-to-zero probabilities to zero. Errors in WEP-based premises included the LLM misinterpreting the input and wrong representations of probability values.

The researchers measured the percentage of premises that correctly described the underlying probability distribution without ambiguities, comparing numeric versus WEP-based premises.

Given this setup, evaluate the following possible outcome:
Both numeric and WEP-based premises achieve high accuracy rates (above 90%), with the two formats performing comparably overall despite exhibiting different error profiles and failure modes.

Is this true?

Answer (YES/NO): YES